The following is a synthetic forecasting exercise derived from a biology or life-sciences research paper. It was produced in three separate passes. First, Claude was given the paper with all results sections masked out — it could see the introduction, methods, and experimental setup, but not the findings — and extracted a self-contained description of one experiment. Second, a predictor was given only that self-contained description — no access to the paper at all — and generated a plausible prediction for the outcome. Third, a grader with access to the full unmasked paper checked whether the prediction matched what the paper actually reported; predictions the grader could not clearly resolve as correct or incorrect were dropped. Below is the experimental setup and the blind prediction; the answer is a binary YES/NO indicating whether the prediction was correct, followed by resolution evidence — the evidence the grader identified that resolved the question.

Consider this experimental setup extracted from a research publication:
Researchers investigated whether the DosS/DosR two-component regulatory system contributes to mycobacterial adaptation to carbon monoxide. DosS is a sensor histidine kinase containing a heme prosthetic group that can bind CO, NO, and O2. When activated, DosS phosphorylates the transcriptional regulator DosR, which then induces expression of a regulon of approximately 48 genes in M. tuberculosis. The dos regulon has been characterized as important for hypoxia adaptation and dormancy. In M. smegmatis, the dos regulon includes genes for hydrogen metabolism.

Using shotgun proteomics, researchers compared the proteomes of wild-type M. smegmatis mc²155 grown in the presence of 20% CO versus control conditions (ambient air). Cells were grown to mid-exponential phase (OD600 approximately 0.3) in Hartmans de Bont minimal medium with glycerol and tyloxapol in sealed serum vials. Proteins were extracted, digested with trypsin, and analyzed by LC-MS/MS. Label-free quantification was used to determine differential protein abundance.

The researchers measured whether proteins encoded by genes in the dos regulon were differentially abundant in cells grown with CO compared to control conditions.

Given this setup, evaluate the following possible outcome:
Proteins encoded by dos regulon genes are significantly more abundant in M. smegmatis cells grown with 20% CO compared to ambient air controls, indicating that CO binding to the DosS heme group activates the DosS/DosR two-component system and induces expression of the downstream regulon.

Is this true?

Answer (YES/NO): YES